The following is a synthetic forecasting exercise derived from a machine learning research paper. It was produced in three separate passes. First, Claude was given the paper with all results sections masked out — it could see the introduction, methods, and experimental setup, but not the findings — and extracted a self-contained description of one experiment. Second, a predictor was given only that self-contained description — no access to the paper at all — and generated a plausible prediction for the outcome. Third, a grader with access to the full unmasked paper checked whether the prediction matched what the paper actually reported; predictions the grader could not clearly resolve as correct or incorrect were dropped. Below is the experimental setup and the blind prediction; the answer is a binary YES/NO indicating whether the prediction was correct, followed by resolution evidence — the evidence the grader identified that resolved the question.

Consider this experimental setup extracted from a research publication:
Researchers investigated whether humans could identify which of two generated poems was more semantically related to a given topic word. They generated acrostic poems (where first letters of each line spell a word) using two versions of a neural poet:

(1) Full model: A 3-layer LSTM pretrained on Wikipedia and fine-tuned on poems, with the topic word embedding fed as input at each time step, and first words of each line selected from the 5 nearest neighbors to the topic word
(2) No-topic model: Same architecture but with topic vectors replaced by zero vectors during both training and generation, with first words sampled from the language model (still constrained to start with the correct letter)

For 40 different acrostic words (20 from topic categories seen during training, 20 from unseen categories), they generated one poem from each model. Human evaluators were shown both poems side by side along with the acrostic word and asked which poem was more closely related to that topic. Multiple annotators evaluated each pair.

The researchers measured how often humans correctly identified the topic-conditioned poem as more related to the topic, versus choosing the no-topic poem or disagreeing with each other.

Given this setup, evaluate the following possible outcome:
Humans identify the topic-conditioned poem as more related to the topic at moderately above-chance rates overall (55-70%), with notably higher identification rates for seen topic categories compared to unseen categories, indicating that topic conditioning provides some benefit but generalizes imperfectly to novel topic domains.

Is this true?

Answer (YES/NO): NO